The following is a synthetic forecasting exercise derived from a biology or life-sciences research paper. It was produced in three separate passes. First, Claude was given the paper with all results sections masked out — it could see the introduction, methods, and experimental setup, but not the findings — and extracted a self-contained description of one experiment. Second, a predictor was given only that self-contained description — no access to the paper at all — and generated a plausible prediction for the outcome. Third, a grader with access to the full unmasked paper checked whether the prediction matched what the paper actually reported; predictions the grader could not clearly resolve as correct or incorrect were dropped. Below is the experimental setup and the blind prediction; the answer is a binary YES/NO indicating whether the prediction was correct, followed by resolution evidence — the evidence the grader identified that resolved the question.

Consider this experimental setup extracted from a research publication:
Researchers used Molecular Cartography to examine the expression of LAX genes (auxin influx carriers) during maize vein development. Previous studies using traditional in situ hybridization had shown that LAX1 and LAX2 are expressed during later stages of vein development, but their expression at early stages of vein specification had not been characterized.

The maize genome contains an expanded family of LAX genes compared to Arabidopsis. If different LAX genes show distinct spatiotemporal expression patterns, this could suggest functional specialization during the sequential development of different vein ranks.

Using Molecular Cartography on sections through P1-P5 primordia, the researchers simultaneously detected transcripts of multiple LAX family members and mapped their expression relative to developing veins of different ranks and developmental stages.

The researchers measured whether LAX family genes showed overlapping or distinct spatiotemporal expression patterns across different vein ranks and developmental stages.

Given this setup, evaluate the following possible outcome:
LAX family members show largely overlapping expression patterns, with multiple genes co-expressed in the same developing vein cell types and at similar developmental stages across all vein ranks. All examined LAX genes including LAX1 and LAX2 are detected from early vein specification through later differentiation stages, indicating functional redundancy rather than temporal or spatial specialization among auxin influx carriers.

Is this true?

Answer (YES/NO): NO